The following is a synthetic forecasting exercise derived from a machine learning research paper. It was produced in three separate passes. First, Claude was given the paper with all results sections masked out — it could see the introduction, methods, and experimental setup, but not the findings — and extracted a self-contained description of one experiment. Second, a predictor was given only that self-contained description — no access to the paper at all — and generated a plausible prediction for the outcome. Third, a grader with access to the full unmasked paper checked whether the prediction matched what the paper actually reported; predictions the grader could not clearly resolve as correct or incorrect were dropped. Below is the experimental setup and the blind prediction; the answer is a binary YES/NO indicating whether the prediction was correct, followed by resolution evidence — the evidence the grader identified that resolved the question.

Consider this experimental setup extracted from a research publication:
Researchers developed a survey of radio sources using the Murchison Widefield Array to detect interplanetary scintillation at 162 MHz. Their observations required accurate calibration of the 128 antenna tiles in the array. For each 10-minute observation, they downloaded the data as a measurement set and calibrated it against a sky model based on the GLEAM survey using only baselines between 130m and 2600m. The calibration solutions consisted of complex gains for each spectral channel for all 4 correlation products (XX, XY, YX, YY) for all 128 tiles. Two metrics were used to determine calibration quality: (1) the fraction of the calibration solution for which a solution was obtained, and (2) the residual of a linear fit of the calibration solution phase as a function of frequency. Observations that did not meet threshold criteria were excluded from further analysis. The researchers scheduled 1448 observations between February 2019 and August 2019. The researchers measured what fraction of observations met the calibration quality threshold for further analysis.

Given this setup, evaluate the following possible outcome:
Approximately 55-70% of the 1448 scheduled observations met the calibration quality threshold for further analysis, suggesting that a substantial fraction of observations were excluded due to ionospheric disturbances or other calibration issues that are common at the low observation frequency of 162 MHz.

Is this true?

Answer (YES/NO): NO